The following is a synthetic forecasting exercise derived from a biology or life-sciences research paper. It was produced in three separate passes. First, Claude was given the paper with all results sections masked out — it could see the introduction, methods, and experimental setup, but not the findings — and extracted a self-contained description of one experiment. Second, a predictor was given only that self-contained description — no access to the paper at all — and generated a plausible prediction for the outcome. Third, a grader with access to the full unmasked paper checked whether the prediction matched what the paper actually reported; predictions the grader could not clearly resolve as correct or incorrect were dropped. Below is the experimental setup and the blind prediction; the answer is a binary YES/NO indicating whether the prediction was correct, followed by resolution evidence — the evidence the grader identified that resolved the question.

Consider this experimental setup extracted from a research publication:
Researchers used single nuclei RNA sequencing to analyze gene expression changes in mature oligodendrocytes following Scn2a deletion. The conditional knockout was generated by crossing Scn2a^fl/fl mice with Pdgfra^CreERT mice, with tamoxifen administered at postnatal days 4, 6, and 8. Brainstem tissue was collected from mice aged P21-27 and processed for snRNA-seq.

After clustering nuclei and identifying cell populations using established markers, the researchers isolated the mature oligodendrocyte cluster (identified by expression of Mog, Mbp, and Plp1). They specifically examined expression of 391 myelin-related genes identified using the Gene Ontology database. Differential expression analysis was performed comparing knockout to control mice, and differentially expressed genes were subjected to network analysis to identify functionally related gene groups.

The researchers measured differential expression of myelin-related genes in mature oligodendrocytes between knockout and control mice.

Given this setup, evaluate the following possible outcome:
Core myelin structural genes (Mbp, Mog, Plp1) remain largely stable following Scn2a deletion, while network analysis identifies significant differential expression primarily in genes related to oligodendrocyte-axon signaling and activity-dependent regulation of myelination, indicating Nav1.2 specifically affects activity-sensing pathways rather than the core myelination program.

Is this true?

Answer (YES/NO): NO